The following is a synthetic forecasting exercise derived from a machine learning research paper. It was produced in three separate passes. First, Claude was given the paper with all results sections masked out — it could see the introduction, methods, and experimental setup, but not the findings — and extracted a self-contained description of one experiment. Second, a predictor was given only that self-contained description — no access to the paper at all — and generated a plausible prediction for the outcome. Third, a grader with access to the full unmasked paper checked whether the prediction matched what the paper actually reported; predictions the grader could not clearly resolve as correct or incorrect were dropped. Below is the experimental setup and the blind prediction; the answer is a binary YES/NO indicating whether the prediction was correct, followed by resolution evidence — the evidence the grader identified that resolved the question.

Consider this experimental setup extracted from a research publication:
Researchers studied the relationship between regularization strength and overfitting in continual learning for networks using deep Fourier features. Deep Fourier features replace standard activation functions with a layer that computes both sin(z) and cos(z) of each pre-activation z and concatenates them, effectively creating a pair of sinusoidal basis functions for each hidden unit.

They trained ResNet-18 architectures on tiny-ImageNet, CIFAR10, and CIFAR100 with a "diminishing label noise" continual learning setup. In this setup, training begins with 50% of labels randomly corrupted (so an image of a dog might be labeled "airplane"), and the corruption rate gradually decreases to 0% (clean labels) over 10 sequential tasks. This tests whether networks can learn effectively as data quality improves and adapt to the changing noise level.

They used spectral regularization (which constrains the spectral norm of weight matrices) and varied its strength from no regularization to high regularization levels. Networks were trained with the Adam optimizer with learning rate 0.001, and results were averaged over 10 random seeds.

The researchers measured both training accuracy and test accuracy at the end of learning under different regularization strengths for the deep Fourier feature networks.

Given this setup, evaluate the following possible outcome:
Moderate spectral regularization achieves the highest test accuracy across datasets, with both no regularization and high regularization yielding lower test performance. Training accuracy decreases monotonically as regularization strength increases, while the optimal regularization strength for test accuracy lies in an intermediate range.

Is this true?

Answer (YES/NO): NO